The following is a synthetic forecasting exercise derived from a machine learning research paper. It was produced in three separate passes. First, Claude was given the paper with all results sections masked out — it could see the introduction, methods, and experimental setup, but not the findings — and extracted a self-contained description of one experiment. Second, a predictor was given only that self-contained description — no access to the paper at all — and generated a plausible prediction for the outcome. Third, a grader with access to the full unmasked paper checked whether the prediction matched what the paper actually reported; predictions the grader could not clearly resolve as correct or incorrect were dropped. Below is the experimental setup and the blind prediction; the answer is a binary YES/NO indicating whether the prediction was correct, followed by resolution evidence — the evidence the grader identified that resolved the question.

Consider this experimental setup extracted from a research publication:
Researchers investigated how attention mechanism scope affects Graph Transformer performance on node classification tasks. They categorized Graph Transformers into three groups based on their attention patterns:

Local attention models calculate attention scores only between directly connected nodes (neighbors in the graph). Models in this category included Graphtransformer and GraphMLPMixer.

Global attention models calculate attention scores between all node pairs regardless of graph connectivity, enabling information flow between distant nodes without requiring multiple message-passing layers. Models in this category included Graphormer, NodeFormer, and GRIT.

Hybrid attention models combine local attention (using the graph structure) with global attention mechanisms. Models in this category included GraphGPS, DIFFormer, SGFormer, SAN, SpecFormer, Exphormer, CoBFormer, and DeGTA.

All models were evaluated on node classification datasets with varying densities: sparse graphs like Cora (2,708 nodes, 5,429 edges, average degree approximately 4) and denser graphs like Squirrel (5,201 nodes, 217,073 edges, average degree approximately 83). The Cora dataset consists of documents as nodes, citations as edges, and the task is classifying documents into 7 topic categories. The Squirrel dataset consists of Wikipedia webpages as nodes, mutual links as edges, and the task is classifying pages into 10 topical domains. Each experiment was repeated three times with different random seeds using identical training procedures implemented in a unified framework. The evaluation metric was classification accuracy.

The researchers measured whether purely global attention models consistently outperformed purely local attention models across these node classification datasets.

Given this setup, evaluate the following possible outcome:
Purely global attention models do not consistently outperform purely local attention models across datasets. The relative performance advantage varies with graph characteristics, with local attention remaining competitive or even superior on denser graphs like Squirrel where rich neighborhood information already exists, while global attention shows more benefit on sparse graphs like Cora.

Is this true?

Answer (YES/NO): NO